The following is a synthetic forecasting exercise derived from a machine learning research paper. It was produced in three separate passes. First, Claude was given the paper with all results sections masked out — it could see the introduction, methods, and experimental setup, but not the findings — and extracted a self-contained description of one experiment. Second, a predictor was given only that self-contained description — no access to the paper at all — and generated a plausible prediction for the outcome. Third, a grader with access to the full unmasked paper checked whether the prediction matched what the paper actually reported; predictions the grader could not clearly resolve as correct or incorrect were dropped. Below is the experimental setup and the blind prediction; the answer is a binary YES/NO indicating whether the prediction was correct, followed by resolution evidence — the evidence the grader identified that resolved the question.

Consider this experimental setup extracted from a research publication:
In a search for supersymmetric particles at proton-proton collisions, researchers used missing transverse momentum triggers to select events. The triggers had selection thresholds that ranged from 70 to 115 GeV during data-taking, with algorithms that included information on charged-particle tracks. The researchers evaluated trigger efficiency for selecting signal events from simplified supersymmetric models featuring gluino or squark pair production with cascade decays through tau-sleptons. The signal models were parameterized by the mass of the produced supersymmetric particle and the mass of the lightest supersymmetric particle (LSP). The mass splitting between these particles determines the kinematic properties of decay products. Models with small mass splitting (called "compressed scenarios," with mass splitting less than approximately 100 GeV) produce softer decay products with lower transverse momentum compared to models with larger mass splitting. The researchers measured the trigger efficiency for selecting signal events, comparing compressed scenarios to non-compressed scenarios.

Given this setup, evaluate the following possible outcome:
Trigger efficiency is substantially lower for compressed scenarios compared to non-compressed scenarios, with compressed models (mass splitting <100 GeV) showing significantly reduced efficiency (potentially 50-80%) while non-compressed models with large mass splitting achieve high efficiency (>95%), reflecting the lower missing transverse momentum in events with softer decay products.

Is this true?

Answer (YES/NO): NO